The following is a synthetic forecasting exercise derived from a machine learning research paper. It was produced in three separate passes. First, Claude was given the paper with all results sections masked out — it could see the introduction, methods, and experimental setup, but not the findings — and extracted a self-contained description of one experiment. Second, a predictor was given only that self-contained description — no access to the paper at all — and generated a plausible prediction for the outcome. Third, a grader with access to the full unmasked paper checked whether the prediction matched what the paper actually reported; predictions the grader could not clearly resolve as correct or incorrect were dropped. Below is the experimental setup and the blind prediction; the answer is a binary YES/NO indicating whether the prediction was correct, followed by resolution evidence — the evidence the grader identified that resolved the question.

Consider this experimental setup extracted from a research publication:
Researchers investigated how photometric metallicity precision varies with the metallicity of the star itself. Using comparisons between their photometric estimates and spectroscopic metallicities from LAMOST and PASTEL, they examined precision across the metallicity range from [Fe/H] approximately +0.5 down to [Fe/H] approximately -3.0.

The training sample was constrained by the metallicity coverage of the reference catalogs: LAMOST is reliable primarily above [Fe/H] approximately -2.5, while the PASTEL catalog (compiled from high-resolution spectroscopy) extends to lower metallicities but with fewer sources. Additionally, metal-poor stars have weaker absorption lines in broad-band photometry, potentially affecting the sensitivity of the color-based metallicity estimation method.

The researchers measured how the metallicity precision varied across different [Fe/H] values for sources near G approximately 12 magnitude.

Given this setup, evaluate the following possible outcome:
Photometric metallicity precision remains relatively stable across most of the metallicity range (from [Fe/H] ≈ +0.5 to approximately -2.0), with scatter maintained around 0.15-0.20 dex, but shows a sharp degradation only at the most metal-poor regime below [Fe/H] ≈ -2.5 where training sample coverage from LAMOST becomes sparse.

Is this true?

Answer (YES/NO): NO